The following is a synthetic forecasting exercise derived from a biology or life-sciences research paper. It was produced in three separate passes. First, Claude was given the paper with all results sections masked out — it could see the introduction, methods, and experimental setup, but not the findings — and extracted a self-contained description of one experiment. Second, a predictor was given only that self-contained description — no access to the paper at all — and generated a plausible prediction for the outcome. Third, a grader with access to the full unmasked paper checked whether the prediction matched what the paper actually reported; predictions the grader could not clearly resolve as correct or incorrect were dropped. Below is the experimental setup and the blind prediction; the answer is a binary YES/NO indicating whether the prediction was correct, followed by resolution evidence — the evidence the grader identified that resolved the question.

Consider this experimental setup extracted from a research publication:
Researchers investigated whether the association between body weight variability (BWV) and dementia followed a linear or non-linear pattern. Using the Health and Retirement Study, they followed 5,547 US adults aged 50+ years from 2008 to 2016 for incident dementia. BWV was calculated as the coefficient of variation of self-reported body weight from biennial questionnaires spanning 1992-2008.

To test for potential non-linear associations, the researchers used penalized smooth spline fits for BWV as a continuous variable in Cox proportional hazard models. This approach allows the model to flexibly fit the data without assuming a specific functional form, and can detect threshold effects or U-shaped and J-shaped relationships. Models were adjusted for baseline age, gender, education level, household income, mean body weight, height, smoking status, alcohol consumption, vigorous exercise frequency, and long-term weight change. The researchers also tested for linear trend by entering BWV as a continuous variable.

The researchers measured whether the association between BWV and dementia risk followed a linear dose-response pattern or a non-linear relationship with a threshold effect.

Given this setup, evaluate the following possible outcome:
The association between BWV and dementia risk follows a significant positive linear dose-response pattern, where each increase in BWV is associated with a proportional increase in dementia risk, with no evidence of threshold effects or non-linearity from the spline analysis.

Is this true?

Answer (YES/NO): YES